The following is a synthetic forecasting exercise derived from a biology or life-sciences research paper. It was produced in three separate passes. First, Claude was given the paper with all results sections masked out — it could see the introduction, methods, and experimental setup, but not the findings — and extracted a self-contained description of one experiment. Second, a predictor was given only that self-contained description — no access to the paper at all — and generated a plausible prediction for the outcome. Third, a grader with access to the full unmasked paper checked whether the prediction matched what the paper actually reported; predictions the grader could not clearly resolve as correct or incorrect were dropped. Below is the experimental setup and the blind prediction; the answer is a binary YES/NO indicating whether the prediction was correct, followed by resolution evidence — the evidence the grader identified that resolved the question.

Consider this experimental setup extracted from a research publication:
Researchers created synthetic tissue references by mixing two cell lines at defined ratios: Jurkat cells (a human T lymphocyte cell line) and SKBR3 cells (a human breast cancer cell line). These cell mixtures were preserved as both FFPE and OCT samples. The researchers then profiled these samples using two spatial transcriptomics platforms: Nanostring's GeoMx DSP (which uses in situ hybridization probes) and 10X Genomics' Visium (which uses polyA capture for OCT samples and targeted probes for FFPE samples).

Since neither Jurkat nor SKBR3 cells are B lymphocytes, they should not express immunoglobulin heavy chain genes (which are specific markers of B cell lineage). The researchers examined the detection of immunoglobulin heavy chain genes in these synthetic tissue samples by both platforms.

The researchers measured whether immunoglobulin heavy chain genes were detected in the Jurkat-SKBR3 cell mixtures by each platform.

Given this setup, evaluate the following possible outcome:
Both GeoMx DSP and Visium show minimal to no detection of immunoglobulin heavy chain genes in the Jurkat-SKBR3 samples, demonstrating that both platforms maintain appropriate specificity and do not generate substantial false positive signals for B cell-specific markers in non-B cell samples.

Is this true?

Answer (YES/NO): NO